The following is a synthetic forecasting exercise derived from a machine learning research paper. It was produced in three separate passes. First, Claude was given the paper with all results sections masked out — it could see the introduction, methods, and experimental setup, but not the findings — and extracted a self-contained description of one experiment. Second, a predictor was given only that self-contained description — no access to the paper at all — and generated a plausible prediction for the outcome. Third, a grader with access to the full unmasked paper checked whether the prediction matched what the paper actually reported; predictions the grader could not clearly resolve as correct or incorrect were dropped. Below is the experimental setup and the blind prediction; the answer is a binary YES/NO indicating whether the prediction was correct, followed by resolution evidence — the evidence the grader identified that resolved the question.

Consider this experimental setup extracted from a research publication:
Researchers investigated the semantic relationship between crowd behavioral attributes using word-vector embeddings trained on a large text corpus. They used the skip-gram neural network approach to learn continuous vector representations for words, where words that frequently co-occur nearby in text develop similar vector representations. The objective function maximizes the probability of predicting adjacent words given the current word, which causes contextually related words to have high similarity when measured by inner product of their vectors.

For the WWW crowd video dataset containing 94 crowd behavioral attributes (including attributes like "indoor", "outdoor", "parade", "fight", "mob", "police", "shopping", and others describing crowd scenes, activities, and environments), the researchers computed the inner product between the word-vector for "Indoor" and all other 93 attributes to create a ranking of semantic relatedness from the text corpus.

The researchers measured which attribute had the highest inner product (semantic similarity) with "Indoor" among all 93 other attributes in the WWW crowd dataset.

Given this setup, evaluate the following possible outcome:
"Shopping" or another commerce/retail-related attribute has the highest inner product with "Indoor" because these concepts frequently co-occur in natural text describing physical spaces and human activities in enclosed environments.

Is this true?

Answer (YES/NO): NO